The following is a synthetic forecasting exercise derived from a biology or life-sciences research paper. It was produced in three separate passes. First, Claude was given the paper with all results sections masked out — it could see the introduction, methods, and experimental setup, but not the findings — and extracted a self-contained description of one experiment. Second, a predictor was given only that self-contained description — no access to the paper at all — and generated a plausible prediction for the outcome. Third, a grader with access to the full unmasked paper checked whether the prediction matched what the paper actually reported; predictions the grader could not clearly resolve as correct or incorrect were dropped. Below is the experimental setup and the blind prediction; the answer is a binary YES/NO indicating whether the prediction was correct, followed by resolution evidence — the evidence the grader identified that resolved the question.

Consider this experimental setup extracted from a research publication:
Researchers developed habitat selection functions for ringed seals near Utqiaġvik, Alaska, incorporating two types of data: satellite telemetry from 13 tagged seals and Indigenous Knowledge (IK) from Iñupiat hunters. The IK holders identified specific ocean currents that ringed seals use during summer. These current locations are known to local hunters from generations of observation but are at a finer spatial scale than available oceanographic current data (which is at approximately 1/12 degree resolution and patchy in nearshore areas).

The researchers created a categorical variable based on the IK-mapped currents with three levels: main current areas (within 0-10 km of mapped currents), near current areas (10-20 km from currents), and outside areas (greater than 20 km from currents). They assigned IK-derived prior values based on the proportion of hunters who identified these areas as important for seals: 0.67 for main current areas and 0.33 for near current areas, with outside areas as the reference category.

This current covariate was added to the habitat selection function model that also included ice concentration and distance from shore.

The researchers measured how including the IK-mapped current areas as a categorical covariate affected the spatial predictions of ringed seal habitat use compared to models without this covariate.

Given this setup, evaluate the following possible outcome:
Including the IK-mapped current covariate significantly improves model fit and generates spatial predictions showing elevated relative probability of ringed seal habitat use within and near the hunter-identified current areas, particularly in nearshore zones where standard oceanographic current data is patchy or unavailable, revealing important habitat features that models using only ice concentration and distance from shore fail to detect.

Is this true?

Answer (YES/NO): NO